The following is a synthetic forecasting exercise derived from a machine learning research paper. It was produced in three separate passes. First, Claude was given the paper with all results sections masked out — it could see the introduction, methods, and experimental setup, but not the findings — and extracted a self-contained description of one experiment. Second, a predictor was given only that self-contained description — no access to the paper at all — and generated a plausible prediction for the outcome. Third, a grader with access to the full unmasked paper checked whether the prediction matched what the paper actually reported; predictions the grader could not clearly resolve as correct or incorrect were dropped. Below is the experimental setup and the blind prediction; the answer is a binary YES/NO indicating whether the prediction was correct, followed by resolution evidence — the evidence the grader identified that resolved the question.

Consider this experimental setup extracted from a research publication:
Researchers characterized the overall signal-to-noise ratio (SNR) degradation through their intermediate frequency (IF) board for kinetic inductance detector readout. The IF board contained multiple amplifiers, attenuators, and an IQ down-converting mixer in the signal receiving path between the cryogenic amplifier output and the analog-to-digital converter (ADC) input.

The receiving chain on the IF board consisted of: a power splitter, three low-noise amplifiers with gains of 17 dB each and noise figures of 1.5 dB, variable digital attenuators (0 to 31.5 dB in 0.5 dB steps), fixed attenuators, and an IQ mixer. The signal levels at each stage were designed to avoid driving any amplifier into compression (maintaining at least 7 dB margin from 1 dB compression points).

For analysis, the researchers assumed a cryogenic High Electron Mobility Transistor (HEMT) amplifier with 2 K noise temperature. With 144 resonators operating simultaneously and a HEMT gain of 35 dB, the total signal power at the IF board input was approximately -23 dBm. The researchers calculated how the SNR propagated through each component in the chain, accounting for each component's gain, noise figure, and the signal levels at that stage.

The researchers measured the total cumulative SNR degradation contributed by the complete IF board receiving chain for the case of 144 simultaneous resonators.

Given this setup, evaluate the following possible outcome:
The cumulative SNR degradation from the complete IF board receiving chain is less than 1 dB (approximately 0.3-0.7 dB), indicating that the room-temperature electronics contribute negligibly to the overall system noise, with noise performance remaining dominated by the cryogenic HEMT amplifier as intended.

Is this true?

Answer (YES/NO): YES